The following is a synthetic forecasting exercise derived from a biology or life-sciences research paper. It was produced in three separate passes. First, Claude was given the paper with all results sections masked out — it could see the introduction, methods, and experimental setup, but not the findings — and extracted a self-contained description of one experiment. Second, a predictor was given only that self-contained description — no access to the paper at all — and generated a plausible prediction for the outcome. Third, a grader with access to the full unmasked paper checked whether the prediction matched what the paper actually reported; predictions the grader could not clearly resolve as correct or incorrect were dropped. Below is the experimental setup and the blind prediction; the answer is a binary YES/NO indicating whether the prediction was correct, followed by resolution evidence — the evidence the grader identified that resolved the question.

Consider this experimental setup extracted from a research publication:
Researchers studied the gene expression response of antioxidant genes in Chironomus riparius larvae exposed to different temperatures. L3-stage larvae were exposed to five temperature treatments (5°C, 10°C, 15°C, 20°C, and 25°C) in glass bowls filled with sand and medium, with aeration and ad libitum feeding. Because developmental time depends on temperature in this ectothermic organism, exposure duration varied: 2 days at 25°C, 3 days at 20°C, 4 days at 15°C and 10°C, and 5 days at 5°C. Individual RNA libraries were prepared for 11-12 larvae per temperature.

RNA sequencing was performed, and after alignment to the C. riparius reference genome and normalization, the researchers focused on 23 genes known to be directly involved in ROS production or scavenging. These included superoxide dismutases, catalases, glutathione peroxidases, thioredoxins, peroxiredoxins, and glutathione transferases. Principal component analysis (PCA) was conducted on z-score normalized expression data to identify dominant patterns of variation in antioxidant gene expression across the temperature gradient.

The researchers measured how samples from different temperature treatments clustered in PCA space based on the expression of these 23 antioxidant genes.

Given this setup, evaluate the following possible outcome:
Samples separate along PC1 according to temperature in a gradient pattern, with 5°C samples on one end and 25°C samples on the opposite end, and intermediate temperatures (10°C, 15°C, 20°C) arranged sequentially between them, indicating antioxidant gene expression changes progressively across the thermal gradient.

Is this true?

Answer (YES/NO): YES